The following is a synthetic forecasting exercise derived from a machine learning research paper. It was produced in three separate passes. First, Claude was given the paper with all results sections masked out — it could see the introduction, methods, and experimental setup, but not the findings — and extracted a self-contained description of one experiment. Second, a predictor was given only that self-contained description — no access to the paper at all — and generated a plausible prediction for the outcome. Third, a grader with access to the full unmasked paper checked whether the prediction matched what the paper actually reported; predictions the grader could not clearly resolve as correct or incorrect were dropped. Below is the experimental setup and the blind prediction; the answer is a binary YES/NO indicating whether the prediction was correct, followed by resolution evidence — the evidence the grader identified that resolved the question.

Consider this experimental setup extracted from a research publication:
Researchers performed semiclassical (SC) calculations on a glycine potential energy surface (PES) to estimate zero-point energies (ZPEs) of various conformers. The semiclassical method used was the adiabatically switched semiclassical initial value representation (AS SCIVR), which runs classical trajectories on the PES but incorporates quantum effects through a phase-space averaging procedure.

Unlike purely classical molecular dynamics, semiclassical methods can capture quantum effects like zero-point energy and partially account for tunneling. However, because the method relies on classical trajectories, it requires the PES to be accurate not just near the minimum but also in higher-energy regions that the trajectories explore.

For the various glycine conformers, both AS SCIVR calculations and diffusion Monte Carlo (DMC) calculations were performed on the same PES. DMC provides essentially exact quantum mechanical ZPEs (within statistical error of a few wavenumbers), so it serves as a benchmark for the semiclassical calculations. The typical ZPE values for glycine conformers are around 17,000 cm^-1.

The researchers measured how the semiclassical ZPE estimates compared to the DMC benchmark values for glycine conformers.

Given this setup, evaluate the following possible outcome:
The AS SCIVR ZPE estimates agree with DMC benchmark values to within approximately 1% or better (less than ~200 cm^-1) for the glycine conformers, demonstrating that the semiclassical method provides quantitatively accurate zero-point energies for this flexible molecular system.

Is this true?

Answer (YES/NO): YES